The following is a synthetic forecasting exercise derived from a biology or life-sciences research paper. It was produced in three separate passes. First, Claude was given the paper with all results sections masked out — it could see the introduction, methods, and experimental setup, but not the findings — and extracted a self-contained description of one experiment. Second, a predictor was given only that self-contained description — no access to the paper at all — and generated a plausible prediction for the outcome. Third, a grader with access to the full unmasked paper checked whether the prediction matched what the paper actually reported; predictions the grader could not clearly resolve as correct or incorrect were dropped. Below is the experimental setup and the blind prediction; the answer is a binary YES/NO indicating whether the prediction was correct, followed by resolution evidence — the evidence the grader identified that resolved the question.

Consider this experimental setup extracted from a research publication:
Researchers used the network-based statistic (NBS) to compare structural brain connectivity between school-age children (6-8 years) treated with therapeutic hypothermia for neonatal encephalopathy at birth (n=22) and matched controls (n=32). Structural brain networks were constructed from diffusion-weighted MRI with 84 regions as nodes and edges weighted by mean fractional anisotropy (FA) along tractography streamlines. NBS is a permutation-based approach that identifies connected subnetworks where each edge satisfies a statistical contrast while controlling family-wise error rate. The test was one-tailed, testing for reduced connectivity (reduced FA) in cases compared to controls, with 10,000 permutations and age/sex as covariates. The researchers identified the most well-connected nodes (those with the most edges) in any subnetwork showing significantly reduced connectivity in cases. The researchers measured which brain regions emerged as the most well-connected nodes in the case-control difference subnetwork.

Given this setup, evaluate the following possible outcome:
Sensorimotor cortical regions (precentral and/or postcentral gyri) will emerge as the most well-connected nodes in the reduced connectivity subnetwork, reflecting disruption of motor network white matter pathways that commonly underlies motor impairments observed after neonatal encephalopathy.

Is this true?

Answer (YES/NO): NO